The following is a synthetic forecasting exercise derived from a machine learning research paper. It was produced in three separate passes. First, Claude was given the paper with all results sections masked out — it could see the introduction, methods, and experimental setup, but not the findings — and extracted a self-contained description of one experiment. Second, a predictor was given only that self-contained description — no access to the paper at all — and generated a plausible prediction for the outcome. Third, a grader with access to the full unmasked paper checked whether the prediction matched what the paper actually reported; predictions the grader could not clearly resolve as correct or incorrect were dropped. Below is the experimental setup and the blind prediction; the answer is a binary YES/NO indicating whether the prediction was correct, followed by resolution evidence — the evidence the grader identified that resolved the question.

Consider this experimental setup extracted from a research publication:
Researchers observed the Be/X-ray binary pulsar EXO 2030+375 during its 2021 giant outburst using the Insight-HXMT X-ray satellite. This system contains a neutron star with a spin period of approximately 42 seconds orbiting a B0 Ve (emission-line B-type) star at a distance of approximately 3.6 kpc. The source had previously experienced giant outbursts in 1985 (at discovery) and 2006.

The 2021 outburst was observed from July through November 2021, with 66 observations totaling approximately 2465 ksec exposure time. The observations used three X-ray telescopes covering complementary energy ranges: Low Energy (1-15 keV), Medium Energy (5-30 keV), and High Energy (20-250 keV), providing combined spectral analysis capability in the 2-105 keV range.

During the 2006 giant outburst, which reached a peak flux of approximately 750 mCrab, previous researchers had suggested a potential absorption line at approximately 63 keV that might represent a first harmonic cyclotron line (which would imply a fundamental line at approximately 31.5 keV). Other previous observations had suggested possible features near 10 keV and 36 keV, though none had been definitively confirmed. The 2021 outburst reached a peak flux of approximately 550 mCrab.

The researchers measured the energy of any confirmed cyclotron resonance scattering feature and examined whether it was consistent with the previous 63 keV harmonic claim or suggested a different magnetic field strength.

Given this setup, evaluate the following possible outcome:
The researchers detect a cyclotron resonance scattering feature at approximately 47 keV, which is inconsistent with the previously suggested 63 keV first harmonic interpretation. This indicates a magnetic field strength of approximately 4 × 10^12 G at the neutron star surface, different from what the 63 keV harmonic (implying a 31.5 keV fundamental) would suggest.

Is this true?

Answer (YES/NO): YES